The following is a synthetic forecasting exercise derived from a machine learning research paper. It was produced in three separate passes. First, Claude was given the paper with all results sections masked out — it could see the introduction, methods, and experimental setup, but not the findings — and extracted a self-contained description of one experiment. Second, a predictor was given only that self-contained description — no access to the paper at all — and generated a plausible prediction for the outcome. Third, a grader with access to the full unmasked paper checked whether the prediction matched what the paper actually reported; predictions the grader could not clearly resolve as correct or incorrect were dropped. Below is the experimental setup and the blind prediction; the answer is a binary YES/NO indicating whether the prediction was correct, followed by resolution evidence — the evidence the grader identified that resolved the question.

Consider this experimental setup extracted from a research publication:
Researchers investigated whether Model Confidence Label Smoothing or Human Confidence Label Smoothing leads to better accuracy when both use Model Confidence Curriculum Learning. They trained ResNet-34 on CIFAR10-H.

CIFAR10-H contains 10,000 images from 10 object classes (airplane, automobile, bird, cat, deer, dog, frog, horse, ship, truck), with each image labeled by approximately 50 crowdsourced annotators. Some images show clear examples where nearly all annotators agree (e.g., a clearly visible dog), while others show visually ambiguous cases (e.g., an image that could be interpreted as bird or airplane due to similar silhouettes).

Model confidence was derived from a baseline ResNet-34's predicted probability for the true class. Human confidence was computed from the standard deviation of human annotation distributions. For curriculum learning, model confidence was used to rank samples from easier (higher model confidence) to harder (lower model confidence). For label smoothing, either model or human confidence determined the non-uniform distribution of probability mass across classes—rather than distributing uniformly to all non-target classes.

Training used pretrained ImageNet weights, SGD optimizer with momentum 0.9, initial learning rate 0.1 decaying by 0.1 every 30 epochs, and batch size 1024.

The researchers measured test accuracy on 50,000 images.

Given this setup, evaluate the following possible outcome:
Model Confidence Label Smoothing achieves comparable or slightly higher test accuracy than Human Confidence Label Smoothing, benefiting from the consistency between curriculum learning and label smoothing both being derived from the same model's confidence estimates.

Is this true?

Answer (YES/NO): YES